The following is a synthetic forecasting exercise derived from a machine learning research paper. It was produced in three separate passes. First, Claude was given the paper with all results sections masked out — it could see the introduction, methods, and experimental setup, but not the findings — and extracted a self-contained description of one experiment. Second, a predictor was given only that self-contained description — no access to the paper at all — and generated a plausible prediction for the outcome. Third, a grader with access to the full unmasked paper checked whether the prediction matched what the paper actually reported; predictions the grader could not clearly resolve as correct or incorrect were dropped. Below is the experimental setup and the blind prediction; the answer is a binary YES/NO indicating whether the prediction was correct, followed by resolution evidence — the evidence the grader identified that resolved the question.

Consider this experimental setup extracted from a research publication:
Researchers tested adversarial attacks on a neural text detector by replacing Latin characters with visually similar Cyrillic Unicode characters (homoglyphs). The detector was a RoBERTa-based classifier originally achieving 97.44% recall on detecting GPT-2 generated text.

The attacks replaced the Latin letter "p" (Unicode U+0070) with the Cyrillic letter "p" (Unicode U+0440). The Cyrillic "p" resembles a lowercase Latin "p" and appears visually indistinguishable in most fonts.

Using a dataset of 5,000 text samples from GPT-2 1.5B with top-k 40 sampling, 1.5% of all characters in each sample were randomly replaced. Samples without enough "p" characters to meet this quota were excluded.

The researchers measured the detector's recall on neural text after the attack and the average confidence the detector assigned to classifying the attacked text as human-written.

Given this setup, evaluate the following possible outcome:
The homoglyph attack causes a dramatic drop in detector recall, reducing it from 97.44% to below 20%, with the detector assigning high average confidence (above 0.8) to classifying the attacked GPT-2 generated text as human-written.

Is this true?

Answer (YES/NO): NO